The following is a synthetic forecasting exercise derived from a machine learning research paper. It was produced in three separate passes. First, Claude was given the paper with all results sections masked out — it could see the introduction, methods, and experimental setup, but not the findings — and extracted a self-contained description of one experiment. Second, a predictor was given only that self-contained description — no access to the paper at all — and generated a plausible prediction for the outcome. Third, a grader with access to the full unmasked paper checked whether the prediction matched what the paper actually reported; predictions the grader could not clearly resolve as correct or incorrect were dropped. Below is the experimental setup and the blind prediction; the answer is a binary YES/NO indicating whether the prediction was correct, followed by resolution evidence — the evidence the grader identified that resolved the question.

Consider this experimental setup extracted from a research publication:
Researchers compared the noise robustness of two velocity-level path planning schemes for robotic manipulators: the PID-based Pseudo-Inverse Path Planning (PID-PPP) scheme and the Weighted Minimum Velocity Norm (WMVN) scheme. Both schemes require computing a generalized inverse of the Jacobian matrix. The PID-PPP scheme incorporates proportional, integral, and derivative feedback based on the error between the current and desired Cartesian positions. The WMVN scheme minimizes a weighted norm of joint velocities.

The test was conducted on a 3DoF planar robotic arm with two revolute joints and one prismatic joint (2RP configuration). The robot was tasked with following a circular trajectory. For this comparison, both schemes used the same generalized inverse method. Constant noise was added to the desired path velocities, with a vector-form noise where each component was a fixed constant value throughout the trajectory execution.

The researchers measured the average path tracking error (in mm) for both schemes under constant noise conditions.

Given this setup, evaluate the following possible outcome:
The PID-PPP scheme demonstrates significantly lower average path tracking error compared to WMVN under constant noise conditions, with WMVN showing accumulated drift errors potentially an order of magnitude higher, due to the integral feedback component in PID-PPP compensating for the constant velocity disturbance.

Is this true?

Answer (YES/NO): NO